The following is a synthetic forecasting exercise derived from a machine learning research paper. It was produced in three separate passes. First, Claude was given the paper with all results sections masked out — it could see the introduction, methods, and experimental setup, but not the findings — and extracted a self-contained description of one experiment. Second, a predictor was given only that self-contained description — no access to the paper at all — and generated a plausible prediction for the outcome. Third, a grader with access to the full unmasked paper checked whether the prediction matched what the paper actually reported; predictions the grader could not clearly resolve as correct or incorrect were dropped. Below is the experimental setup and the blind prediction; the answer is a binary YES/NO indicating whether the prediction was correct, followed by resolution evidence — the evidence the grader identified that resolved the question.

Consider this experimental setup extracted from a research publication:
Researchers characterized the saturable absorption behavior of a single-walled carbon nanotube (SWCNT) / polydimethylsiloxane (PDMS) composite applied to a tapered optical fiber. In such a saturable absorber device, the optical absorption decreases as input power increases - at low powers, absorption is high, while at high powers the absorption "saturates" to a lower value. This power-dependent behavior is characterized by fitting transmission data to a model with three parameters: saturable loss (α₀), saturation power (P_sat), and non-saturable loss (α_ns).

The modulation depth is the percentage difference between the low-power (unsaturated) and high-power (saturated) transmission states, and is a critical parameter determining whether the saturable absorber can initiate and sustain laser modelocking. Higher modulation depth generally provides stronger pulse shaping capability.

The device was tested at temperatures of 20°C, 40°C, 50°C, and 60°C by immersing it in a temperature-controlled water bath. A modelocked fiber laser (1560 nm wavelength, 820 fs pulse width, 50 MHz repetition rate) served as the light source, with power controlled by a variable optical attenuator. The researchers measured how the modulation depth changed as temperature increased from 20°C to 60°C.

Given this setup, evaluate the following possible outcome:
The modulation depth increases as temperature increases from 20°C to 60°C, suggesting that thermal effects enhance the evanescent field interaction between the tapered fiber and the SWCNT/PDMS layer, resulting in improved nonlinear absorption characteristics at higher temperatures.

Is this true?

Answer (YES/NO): NO